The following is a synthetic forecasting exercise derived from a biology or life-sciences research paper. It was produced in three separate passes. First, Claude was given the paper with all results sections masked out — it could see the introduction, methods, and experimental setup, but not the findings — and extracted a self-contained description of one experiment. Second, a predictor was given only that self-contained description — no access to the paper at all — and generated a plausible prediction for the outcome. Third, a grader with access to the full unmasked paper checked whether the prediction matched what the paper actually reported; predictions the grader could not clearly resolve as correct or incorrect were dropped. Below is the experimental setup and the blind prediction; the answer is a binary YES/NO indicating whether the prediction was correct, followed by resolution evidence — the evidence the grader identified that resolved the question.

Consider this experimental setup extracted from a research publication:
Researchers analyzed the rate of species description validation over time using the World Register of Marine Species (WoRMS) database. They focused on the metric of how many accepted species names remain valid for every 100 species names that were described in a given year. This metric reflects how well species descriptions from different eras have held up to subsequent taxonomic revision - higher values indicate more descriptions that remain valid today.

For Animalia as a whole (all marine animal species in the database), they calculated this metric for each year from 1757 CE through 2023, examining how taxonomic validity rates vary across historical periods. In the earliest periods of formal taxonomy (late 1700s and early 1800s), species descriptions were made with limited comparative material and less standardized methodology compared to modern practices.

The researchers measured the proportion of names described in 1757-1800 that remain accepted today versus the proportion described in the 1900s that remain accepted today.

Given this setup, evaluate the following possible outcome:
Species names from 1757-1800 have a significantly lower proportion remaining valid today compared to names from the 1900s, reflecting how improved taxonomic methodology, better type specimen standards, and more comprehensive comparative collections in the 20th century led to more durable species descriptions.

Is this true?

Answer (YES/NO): YES